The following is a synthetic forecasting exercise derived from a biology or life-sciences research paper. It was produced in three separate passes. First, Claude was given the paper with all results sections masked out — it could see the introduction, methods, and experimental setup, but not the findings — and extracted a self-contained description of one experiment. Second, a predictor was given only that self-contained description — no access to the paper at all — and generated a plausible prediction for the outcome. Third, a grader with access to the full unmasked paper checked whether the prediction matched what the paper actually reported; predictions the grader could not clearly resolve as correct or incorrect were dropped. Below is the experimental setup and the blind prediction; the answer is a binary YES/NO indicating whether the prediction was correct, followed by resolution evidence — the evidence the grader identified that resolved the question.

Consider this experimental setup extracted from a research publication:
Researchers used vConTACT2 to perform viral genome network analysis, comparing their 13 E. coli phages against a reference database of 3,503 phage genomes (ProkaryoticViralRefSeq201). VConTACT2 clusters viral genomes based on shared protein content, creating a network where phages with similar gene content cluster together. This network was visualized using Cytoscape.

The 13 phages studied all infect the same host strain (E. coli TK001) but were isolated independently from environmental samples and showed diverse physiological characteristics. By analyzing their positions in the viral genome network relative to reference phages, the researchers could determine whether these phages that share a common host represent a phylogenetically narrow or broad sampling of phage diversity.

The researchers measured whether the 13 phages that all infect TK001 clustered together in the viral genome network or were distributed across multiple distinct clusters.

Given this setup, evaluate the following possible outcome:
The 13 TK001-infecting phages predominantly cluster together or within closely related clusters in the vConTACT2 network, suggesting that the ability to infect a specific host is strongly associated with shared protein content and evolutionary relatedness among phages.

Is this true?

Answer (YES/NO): NO